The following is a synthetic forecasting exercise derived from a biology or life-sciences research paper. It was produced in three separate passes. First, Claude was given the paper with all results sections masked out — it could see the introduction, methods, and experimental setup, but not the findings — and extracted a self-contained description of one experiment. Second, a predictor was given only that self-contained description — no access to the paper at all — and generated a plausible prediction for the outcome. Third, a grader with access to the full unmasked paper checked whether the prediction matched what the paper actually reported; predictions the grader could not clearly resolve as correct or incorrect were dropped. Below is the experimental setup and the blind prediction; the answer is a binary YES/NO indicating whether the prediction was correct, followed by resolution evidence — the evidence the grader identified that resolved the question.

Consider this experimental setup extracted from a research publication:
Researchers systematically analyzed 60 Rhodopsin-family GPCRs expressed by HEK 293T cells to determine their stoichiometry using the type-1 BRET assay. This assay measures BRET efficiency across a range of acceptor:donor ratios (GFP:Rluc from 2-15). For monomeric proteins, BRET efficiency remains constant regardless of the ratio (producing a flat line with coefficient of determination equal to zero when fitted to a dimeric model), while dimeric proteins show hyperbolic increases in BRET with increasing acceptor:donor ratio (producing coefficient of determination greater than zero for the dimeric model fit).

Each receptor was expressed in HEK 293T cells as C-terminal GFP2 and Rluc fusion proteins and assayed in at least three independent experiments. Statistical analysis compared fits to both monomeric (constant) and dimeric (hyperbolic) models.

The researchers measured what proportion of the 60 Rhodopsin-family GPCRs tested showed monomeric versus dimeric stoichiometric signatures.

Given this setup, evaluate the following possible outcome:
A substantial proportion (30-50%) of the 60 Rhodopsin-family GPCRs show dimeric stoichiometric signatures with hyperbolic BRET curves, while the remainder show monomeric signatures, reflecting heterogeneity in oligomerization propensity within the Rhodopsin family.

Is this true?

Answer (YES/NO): NO